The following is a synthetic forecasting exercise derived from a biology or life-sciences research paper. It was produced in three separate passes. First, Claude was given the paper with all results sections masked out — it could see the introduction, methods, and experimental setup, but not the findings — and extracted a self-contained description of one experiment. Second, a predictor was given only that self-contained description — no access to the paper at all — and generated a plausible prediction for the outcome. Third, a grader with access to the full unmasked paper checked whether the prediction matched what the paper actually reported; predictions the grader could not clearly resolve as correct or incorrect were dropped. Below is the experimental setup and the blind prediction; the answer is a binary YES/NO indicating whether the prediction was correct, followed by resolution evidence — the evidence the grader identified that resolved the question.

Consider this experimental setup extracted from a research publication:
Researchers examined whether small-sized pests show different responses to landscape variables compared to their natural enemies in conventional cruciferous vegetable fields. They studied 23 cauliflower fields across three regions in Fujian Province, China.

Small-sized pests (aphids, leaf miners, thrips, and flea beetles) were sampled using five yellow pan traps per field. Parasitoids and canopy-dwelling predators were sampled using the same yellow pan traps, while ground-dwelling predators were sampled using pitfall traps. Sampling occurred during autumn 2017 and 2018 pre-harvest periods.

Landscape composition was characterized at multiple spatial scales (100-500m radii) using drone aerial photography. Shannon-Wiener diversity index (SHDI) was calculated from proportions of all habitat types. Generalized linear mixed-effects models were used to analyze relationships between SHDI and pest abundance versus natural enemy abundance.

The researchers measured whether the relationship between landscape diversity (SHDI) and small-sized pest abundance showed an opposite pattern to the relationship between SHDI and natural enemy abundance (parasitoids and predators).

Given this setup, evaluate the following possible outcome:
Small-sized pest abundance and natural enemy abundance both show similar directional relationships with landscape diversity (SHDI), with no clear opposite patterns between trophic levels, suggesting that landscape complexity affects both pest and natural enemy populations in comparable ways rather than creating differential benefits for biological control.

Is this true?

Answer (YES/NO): NO